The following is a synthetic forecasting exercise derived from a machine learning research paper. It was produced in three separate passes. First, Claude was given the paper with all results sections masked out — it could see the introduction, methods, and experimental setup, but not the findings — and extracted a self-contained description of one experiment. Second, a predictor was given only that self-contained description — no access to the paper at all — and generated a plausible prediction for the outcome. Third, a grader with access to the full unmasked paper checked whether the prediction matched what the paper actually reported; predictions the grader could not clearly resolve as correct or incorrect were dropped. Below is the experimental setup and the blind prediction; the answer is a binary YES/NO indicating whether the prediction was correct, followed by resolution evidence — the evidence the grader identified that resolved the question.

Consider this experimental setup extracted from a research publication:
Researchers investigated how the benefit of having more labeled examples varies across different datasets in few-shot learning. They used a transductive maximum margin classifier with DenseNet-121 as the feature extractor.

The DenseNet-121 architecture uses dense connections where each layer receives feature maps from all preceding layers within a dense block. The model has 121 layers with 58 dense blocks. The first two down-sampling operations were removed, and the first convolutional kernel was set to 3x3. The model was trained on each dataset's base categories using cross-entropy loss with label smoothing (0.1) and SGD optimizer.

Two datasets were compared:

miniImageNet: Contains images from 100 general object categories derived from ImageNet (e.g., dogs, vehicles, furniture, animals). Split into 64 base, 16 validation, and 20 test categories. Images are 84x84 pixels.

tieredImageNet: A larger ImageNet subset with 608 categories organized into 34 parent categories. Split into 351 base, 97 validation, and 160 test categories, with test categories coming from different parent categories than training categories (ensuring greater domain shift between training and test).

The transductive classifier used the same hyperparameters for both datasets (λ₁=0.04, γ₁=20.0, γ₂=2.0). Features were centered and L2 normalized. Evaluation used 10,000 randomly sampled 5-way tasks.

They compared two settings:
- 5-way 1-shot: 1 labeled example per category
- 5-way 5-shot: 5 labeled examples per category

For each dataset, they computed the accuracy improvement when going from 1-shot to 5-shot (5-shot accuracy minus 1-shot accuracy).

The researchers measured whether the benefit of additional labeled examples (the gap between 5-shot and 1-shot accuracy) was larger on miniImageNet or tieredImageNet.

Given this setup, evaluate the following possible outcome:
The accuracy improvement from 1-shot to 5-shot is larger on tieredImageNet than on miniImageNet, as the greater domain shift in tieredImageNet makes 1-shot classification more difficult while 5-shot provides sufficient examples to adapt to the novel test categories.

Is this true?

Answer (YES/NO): NO